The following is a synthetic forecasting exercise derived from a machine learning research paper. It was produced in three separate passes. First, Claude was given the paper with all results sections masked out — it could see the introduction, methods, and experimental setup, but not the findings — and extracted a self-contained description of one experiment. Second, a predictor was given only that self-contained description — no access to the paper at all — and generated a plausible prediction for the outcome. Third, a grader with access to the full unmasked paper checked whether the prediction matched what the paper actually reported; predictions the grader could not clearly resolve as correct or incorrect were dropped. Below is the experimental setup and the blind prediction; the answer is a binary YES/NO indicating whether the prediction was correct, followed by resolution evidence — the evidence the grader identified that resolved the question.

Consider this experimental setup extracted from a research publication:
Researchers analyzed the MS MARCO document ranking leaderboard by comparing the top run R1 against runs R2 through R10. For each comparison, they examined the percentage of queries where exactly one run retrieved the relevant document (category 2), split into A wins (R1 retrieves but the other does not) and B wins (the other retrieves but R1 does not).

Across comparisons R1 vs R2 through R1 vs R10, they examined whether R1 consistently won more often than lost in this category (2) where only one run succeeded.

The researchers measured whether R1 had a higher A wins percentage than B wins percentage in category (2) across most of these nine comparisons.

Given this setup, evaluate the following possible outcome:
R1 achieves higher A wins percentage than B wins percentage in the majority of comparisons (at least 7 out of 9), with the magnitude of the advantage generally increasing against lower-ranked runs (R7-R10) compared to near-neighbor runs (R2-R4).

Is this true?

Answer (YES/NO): NO